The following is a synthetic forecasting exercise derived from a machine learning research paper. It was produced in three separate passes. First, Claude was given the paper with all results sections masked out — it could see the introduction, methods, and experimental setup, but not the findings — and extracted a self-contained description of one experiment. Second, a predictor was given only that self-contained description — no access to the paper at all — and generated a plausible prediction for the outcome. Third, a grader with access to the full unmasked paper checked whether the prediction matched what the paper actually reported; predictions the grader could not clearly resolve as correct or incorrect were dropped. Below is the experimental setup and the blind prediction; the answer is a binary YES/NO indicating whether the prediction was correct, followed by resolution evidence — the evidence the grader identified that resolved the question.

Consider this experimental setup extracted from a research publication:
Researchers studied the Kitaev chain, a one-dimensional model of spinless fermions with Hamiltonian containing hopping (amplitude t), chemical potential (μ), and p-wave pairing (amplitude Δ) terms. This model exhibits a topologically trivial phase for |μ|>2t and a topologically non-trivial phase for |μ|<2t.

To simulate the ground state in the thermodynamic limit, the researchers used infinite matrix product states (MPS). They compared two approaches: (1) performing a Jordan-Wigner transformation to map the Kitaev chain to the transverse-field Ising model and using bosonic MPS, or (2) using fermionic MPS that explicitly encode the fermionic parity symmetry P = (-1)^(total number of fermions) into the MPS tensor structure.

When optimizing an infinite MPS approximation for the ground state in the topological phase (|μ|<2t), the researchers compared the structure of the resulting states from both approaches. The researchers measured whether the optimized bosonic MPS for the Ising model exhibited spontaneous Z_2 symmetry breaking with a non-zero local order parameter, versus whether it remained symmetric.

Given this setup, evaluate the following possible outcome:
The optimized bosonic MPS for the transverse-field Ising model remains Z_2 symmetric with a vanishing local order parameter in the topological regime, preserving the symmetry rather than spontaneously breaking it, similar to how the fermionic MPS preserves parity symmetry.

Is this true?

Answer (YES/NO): NO